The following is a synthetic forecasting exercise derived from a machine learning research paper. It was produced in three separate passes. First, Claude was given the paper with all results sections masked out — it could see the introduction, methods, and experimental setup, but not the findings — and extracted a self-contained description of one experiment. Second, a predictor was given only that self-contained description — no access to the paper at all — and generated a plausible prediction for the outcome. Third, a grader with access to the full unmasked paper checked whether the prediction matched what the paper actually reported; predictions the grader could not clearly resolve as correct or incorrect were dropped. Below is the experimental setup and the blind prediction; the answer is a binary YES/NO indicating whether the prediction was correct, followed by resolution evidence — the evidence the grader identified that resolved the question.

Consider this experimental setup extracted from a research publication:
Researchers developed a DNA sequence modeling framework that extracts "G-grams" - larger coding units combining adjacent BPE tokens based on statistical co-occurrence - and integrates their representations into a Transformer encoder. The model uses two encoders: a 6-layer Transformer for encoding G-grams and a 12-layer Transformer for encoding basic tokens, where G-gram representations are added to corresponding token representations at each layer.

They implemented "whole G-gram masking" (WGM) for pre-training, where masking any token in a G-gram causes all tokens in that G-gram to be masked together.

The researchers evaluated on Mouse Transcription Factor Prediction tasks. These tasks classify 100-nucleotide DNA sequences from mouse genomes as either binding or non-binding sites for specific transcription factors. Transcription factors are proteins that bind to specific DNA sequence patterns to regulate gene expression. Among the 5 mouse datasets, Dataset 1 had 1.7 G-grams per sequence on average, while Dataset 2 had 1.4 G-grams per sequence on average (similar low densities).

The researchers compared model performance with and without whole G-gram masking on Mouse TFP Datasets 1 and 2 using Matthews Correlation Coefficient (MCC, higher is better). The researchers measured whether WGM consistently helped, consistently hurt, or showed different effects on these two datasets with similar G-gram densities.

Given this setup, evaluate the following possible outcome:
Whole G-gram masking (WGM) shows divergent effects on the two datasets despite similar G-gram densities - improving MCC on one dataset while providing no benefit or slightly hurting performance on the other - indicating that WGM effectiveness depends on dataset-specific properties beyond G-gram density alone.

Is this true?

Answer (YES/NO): YES